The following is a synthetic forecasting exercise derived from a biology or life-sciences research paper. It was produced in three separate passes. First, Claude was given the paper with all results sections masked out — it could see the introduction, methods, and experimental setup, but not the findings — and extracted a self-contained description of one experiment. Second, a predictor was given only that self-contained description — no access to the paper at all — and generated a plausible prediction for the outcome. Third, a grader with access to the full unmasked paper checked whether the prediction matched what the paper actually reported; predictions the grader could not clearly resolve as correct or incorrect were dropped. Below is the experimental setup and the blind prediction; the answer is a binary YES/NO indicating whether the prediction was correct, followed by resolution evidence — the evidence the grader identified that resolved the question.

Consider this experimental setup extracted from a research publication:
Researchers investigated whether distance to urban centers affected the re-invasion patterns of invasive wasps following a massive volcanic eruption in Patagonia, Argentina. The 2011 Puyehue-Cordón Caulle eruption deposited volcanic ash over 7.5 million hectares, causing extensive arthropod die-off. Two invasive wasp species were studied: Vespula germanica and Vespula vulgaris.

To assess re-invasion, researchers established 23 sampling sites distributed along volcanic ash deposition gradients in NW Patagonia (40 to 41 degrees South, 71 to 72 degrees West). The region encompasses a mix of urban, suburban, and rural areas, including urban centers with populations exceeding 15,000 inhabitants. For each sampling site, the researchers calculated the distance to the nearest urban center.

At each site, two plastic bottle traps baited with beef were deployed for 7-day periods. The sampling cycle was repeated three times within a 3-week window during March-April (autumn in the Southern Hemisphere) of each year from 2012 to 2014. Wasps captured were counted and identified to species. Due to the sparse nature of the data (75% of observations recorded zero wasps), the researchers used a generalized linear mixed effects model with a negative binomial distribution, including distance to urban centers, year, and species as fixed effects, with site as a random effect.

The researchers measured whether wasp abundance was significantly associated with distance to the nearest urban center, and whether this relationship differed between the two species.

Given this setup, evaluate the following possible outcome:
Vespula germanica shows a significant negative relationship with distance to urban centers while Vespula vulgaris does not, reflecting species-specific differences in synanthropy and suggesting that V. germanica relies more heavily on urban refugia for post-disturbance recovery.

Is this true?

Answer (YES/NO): NO